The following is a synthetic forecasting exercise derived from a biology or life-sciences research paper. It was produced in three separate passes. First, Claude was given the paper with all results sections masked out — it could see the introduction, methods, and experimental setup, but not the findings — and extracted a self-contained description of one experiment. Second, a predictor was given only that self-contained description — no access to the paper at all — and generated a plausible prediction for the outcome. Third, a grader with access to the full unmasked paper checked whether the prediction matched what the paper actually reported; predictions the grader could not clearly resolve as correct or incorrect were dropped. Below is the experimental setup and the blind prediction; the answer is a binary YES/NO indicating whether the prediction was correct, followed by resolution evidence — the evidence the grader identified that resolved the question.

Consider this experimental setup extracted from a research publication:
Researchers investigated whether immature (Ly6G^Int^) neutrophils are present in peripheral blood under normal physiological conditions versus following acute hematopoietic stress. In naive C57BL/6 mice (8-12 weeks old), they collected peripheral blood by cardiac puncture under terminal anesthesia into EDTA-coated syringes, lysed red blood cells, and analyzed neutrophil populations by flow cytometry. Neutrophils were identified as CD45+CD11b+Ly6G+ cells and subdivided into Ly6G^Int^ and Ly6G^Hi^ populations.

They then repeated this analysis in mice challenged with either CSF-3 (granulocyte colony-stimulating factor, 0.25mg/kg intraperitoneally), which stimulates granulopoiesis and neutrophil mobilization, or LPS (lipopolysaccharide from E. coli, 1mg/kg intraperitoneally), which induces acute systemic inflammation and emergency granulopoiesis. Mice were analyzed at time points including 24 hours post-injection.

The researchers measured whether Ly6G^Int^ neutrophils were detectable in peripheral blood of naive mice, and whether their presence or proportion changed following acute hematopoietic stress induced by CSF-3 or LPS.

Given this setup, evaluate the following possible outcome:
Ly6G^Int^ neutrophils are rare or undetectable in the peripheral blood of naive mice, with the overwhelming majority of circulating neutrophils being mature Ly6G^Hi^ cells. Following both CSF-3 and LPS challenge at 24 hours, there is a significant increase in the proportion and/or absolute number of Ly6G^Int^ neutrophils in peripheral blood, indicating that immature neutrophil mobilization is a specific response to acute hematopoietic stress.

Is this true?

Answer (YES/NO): YES